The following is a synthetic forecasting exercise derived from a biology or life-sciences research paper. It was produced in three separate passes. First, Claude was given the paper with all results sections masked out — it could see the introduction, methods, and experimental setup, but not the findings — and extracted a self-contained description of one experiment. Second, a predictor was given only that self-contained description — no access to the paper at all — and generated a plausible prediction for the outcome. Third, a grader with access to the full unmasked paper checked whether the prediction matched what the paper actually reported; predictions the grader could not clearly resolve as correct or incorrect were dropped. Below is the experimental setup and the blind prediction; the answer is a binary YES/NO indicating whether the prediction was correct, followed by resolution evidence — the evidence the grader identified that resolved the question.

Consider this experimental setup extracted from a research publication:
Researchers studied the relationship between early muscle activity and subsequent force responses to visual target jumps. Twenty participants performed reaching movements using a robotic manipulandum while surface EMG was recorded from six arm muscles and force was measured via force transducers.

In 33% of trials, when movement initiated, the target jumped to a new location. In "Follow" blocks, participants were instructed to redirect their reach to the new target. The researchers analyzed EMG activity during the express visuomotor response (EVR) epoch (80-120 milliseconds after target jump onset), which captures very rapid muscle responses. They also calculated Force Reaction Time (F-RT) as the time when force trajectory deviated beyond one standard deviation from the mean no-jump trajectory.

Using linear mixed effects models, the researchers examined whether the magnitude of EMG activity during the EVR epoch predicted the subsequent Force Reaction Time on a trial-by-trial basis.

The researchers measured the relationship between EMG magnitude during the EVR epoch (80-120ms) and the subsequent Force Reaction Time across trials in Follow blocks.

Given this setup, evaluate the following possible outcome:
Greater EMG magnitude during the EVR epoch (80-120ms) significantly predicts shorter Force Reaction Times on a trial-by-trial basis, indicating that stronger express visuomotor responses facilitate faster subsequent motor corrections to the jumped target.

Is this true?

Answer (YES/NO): YES